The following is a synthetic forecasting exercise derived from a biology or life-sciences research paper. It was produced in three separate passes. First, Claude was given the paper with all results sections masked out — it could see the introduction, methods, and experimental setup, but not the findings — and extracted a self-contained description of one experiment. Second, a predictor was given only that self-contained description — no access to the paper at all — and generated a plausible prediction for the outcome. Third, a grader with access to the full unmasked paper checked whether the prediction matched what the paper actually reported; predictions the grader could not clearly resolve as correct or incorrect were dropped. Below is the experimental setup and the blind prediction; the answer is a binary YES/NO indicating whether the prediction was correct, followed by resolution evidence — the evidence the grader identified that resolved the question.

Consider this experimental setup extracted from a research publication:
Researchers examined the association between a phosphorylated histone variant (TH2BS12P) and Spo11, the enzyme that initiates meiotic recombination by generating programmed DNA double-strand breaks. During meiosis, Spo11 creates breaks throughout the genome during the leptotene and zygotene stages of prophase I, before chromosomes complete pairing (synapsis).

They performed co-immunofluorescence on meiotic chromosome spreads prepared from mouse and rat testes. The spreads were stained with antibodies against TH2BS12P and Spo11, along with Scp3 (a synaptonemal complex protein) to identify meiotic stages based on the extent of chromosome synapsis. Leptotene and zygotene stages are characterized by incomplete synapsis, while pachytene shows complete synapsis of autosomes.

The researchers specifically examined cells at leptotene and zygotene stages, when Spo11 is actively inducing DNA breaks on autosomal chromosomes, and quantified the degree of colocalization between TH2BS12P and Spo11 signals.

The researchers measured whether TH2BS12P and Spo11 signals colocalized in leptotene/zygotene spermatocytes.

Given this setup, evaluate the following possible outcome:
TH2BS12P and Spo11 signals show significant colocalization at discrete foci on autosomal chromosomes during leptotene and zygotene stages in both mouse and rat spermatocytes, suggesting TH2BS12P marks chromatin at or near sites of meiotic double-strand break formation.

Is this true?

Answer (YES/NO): YES